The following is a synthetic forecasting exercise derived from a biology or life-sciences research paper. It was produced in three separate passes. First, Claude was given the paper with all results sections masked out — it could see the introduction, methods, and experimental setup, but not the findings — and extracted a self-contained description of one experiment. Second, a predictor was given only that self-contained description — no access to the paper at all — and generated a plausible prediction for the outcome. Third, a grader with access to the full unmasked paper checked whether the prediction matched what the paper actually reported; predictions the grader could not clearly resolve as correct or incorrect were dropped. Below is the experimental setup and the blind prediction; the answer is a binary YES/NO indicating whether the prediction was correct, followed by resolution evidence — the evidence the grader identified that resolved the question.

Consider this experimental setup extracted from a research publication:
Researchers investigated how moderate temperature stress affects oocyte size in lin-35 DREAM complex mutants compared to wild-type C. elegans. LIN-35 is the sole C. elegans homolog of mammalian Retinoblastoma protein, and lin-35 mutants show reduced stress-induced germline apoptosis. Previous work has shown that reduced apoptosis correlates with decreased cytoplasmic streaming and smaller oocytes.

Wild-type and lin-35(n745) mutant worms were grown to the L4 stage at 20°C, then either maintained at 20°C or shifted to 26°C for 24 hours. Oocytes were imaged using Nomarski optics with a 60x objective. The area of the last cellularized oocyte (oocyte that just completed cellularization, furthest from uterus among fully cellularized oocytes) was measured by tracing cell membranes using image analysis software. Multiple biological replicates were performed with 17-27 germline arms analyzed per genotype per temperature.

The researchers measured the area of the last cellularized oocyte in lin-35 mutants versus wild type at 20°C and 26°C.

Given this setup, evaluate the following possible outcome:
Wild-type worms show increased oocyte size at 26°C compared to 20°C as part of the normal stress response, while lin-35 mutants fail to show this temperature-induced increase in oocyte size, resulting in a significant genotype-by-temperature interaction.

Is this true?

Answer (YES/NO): NO